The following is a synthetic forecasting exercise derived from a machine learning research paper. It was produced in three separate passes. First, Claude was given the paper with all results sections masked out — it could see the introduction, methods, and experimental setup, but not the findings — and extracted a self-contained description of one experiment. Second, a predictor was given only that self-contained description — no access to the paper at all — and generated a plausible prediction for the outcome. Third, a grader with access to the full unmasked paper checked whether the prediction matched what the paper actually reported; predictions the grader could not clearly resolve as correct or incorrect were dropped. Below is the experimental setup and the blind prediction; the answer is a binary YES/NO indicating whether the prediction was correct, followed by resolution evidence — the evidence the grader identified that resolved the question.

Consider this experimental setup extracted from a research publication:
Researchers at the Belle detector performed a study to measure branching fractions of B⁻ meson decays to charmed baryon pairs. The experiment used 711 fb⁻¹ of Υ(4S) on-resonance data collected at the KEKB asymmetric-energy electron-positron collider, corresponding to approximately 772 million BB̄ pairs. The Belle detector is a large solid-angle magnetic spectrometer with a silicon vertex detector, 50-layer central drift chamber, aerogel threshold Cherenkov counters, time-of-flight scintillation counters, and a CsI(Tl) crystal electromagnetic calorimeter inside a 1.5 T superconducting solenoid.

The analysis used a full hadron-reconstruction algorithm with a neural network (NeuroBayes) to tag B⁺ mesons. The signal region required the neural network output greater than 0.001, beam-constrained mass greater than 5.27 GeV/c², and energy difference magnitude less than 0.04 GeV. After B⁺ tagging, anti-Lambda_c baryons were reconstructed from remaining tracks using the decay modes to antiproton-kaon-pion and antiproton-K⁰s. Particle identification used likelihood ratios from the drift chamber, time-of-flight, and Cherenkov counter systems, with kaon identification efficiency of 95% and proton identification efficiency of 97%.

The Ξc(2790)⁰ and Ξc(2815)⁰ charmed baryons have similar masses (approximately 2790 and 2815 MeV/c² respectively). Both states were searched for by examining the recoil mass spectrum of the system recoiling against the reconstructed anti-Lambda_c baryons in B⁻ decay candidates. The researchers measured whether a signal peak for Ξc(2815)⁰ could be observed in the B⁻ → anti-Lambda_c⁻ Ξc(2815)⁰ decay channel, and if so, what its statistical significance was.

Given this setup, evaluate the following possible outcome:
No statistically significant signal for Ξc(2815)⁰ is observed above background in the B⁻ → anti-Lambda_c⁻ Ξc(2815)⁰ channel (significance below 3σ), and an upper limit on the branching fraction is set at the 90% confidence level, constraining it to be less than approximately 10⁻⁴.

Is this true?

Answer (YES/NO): NO